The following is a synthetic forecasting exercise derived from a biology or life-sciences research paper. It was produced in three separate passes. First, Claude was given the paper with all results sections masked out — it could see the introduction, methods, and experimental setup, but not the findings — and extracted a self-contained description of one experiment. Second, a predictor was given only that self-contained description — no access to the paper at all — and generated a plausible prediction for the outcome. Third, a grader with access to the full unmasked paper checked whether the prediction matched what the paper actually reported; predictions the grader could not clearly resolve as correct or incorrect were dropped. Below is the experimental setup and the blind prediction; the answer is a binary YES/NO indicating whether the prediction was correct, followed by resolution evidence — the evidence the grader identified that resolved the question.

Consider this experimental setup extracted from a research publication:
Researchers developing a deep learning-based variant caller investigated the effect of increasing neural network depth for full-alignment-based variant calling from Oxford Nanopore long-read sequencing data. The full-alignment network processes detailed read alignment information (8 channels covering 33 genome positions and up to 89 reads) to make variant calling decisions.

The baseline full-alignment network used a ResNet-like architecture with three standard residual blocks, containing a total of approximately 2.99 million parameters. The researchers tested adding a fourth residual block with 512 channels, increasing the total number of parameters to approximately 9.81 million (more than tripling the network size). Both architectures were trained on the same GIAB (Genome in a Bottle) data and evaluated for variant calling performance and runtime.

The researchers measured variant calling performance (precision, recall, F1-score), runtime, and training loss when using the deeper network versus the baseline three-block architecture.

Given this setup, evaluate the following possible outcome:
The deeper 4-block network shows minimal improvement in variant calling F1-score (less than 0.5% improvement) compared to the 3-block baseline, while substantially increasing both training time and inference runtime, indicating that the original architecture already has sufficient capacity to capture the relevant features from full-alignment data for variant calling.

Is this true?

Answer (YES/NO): YES